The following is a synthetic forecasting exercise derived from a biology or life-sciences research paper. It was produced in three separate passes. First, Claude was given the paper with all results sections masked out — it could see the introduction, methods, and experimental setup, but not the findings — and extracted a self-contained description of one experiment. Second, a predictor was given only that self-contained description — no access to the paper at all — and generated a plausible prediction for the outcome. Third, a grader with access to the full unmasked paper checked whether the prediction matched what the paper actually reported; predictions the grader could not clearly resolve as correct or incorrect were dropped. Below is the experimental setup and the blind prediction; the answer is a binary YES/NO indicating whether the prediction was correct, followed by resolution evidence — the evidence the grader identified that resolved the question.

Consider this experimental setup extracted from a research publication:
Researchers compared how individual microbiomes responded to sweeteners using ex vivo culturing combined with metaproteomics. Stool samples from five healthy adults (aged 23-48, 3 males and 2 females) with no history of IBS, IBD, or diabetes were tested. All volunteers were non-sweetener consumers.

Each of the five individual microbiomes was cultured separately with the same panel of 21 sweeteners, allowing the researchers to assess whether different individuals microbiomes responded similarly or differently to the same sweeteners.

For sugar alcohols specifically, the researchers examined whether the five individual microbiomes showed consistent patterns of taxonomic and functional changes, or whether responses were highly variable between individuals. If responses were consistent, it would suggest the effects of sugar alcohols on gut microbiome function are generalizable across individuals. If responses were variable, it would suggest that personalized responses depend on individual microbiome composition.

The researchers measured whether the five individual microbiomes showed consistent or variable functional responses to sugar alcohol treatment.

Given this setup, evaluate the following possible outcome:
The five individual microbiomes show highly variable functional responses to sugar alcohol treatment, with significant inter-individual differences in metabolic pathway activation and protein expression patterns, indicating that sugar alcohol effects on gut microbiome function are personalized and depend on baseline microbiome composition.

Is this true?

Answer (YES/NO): NO